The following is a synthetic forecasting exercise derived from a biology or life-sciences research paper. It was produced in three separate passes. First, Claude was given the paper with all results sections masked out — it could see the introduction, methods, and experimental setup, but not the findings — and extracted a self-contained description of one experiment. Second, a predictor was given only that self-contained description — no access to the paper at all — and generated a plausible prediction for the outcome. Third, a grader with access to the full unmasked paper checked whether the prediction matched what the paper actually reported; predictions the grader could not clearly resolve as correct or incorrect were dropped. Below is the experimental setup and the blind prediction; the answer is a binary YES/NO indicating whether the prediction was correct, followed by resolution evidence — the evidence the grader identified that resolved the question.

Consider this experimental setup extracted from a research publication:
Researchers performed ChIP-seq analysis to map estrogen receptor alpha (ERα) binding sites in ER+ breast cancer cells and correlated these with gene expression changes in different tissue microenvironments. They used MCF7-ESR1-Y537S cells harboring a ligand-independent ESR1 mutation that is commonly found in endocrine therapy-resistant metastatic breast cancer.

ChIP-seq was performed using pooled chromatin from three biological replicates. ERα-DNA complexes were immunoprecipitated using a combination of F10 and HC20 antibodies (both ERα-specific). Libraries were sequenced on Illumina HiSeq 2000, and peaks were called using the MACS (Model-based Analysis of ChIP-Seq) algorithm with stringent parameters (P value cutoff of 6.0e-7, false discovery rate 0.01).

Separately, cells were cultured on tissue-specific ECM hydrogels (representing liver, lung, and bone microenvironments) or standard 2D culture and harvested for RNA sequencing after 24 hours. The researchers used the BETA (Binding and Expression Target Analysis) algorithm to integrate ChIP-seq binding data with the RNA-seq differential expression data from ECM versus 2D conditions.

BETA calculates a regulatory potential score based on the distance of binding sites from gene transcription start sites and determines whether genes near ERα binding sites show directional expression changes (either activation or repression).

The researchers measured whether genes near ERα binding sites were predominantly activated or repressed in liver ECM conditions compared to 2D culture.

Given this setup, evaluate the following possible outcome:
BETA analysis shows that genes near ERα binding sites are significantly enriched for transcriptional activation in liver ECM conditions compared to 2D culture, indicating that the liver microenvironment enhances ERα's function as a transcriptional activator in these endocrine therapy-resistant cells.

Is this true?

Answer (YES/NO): NO